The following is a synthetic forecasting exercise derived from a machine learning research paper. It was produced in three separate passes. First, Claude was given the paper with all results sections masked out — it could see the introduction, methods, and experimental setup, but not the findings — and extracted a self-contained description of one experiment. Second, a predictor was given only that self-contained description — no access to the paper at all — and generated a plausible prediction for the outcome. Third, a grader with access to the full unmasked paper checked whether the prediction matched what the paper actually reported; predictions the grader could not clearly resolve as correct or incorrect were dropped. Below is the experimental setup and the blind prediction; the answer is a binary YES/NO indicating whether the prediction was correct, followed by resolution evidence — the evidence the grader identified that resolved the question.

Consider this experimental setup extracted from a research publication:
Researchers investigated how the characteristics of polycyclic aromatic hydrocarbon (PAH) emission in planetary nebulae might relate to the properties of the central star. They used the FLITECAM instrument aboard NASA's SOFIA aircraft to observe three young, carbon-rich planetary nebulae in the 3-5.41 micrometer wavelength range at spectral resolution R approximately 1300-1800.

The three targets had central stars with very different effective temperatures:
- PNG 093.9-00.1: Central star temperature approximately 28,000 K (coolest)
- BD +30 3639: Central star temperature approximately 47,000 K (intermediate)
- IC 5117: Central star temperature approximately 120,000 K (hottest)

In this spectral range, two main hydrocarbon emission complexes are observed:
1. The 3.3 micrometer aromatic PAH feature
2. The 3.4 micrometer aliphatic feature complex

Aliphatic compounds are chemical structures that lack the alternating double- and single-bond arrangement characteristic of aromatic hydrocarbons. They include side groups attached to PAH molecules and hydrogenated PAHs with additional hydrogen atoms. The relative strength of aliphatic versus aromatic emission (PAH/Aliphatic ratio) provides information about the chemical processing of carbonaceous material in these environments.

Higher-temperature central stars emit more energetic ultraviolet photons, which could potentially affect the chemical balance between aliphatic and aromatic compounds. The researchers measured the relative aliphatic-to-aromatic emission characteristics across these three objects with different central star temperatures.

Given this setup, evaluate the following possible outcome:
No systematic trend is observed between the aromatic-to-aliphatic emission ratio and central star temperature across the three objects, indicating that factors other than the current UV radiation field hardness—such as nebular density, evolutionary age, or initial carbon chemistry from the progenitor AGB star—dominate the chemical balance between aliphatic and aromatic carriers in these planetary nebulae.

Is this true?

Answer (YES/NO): NO